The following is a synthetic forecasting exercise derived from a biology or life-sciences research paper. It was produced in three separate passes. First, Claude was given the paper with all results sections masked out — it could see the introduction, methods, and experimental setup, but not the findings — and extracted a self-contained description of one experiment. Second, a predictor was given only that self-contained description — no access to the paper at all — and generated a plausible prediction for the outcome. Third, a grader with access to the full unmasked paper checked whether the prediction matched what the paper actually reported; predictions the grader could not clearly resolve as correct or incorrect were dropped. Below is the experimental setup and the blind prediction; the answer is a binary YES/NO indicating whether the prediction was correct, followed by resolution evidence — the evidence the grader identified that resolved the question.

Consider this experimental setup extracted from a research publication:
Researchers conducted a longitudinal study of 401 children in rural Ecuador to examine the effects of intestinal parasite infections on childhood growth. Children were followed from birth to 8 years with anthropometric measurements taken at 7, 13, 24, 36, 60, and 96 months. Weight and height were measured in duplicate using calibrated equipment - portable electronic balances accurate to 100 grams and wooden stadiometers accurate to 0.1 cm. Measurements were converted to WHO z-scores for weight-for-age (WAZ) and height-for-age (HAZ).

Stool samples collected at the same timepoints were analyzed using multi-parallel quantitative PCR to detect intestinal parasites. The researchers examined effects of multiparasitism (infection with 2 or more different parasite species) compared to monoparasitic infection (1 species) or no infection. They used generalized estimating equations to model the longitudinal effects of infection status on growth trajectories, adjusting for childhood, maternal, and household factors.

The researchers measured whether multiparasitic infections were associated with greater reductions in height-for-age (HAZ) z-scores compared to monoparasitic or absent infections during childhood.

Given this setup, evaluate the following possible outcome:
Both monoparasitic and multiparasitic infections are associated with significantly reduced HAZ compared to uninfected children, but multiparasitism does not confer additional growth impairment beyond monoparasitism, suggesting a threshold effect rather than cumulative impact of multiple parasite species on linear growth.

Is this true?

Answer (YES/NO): NO